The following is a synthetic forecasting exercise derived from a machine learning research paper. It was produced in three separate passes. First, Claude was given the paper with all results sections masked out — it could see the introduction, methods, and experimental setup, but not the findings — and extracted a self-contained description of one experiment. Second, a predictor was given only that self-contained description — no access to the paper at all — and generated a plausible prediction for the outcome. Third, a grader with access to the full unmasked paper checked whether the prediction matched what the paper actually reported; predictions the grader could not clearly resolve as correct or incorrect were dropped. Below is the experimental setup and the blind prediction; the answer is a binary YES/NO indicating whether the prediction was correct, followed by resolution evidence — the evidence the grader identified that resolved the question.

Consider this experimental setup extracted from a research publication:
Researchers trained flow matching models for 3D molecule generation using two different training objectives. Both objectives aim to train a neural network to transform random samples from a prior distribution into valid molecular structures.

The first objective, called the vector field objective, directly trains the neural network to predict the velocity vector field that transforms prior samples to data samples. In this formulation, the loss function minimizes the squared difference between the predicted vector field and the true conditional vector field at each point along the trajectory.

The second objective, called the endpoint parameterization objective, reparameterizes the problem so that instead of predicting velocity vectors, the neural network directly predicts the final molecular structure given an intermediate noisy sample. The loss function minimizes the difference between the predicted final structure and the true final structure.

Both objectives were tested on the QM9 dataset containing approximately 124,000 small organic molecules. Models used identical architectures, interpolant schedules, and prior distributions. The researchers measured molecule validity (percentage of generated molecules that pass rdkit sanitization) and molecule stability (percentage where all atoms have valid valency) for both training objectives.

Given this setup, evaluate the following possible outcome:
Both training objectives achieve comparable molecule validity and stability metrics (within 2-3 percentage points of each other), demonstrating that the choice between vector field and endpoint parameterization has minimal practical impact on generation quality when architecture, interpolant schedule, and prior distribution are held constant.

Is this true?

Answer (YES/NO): NO